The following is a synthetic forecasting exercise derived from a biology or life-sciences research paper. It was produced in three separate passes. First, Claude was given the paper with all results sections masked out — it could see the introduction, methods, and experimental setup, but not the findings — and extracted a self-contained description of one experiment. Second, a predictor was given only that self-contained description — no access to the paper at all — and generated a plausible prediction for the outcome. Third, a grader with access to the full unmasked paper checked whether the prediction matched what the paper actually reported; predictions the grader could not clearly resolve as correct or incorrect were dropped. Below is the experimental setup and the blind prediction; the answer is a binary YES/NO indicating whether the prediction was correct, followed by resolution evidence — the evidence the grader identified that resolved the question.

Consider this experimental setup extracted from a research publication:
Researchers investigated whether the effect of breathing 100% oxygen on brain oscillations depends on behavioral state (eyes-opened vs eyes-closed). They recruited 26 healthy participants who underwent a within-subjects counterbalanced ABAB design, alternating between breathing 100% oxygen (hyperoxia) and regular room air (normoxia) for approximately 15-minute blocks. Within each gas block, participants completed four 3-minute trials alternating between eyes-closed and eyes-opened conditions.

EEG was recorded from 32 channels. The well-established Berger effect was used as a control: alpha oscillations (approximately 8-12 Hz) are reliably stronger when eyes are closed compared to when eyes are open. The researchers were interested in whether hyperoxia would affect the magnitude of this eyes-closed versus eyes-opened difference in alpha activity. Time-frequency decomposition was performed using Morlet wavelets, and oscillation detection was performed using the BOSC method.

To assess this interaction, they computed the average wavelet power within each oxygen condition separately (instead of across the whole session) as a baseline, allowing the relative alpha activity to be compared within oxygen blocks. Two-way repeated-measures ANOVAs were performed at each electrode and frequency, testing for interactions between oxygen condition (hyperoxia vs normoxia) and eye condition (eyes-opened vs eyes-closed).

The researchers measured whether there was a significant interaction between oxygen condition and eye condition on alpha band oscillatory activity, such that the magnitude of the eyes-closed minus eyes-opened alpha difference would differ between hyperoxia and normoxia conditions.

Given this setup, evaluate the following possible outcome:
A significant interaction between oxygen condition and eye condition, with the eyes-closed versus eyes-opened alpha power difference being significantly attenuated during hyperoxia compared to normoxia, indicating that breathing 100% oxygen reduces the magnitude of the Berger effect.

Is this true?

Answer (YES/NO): NO